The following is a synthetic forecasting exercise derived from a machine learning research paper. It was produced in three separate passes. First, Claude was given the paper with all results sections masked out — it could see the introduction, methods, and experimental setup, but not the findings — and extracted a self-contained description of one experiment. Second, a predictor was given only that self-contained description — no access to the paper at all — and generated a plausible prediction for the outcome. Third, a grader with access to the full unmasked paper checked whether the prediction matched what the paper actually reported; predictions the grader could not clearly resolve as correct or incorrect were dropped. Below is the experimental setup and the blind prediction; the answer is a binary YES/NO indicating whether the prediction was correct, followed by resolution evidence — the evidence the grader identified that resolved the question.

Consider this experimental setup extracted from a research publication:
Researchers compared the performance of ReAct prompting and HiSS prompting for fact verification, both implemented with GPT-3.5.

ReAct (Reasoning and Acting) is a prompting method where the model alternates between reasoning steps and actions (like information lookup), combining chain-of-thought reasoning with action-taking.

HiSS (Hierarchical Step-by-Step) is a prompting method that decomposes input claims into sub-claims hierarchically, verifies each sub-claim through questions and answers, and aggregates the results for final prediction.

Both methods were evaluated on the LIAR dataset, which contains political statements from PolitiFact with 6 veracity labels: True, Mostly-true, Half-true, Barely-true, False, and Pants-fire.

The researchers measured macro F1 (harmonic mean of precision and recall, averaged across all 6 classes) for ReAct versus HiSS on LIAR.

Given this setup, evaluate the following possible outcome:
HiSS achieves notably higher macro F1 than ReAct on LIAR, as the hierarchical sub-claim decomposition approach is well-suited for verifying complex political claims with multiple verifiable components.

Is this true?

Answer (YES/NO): YES